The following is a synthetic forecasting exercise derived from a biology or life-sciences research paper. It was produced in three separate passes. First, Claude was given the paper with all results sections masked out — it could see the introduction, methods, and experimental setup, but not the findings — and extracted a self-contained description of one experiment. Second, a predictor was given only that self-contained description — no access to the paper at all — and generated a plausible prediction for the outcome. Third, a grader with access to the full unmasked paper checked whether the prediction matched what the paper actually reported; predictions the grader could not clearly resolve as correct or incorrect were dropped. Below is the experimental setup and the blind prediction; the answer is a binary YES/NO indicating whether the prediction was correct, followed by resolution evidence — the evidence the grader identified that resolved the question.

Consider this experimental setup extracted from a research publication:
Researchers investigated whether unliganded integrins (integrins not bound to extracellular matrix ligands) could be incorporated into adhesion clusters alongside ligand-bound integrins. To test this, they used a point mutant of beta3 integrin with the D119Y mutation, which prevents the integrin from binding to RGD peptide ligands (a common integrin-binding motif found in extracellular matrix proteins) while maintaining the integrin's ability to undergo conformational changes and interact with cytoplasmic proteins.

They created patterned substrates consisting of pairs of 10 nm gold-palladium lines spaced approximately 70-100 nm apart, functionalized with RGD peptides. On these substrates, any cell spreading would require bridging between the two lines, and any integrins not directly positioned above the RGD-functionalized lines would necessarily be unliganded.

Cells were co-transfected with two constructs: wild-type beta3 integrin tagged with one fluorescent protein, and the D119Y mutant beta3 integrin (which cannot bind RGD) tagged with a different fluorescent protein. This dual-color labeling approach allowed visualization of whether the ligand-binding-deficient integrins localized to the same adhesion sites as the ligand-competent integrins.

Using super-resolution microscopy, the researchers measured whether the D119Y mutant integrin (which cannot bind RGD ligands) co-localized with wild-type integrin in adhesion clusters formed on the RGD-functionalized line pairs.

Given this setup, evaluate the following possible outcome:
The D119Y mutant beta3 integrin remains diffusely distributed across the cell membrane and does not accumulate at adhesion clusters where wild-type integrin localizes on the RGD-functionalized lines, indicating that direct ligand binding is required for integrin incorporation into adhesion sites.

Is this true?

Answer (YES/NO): NO